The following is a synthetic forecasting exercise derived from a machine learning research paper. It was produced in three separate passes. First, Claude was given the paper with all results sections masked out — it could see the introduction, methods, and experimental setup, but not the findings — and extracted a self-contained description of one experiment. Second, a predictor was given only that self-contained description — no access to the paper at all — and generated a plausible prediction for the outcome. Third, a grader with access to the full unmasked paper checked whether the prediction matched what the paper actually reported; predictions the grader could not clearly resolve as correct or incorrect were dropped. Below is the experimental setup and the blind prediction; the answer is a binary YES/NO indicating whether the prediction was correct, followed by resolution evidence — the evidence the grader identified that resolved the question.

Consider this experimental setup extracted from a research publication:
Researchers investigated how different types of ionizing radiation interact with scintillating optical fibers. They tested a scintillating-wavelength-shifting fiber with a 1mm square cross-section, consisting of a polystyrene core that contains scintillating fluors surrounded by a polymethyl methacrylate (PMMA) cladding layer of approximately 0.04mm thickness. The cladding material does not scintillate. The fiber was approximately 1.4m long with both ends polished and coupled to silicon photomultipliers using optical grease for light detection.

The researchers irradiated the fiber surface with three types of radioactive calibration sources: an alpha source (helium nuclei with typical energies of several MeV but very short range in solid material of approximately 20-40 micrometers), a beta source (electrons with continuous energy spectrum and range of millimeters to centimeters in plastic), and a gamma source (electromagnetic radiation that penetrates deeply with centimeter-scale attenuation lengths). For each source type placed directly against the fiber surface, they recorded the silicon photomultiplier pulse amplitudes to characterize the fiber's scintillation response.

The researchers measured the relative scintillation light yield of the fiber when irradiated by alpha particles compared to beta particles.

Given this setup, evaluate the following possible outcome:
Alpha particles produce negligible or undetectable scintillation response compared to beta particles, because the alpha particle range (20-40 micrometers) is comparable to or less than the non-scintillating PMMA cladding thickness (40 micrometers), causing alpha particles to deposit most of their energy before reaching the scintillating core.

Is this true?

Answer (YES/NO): NO